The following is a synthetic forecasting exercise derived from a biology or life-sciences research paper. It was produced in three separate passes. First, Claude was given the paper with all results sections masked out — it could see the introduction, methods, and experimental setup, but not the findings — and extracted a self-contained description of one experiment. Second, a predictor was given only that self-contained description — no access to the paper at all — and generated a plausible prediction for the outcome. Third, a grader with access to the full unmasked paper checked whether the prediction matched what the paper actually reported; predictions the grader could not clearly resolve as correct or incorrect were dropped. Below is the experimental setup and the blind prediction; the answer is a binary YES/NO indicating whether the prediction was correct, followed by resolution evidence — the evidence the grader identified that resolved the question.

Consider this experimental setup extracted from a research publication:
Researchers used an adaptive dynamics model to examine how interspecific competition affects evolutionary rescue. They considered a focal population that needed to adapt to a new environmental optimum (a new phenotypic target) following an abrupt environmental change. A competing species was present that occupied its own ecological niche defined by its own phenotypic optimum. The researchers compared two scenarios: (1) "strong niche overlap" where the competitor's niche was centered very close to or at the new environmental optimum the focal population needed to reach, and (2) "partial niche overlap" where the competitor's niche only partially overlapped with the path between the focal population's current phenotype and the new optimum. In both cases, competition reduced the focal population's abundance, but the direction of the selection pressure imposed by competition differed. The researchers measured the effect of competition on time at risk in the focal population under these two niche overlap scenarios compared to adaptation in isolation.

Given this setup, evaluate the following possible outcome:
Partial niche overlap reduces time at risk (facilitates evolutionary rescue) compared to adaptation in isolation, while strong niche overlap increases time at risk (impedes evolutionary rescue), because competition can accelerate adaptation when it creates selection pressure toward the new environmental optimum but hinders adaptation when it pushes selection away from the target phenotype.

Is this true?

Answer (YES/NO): NO